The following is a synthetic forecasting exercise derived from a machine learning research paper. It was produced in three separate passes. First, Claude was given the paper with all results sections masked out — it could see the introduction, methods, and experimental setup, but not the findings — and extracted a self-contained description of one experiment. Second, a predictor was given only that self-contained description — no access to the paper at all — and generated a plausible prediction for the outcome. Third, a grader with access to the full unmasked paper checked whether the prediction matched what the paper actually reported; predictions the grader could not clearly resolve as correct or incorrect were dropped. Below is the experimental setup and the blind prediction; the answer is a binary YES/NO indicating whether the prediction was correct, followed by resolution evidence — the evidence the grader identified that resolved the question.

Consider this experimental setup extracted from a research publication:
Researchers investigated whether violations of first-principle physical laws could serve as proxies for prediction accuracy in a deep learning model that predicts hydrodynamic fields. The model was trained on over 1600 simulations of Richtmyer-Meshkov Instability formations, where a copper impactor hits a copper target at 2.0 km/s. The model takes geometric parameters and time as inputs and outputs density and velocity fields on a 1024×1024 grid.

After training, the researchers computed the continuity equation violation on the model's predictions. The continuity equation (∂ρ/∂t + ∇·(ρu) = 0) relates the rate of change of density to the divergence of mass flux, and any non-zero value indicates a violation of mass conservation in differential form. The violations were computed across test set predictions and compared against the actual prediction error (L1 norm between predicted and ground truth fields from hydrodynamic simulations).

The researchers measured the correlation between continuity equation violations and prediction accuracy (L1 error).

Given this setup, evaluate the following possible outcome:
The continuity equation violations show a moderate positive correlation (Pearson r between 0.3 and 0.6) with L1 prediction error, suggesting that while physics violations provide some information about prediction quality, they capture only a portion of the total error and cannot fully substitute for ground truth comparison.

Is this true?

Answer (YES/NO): NO